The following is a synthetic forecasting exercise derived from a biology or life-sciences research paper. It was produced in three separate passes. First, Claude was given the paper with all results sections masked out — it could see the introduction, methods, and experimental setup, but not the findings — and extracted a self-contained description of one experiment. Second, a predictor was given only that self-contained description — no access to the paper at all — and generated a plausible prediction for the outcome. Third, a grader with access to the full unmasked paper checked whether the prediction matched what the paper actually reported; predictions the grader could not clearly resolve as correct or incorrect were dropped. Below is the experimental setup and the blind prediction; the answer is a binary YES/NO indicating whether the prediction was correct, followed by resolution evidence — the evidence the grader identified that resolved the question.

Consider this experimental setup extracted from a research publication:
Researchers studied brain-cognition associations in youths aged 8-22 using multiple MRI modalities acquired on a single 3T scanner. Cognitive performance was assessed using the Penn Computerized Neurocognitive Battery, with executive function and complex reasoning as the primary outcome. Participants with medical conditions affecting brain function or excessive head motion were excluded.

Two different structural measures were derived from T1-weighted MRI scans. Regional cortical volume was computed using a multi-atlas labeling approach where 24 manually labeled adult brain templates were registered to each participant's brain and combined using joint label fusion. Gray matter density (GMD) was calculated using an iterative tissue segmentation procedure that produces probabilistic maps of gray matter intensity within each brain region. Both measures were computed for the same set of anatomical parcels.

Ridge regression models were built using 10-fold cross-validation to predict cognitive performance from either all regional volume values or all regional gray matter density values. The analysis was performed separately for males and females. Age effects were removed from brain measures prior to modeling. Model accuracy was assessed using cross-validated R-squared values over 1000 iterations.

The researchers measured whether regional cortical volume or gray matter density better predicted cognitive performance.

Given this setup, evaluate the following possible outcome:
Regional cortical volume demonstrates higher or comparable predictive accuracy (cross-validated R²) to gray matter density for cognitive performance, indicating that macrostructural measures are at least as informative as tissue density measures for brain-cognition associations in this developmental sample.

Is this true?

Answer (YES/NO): YES